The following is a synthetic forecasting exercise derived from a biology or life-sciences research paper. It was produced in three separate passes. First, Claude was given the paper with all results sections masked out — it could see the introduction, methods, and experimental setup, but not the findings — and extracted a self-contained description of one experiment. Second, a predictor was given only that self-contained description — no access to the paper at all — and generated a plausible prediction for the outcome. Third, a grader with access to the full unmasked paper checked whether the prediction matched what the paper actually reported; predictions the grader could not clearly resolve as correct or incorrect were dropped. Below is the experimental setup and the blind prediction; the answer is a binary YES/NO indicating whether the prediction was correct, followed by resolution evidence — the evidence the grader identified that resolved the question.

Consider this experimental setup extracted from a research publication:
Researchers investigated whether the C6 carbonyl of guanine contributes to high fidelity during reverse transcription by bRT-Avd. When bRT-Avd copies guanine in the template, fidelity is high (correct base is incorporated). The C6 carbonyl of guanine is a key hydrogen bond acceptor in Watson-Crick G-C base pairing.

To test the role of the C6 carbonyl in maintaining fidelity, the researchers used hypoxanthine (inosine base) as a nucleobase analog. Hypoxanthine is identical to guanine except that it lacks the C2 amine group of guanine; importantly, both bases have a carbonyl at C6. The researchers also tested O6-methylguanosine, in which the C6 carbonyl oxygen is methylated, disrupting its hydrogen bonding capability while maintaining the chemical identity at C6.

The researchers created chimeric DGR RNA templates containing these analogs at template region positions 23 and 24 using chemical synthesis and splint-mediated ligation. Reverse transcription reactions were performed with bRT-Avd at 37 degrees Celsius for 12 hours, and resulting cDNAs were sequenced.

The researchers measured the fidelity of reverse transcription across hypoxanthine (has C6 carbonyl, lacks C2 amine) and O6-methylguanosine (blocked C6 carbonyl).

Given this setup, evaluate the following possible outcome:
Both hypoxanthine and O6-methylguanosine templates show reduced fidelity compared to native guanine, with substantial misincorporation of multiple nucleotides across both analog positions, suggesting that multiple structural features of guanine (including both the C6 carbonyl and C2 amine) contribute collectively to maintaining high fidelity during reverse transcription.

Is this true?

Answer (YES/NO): NO